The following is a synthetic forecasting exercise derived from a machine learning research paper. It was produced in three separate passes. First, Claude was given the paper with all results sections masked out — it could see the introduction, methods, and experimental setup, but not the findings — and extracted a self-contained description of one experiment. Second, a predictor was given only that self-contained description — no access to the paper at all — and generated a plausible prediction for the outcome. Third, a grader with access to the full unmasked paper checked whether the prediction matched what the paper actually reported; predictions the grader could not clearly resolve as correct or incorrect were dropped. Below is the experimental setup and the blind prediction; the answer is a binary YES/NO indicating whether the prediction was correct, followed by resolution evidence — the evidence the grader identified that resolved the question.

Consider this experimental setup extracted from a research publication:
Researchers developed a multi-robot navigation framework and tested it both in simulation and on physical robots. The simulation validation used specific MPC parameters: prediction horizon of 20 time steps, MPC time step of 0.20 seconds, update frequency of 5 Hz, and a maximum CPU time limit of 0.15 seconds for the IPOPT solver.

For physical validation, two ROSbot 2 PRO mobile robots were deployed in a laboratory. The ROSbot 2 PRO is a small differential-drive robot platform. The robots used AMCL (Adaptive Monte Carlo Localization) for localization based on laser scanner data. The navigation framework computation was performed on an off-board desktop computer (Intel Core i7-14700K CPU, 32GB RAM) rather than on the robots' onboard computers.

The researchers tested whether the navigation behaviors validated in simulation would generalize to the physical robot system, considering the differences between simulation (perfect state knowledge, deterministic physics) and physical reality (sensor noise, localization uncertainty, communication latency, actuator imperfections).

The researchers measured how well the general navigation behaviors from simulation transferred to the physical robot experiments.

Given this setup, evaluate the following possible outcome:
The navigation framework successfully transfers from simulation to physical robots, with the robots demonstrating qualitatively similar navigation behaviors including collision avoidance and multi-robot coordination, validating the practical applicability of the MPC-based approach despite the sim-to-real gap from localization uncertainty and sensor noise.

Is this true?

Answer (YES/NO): YES